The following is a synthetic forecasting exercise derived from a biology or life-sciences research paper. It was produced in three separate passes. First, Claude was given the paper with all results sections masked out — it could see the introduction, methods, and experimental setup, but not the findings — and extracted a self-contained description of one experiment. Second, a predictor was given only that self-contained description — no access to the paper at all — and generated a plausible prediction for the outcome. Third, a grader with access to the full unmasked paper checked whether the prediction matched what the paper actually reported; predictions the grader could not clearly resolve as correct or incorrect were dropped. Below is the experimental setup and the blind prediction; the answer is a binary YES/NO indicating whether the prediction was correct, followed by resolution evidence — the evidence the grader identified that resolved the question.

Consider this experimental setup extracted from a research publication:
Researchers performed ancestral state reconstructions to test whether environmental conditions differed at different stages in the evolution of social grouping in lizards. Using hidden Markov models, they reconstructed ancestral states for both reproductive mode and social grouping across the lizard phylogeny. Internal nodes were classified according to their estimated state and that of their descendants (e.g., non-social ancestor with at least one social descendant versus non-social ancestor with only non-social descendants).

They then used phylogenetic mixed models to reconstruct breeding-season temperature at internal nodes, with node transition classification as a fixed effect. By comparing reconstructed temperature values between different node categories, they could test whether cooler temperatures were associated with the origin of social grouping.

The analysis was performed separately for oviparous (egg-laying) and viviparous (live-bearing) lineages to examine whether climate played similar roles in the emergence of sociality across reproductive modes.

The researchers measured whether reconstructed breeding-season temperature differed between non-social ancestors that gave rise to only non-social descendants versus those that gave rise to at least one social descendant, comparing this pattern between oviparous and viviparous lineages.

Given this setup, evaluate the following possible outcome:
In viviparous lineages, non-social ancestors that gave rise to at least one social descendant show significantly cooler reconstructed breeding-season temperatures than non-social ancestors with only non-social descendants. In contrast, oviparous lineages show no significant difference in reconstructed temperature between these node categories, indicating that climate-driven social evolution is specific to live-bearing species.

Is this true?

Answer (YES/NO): NO